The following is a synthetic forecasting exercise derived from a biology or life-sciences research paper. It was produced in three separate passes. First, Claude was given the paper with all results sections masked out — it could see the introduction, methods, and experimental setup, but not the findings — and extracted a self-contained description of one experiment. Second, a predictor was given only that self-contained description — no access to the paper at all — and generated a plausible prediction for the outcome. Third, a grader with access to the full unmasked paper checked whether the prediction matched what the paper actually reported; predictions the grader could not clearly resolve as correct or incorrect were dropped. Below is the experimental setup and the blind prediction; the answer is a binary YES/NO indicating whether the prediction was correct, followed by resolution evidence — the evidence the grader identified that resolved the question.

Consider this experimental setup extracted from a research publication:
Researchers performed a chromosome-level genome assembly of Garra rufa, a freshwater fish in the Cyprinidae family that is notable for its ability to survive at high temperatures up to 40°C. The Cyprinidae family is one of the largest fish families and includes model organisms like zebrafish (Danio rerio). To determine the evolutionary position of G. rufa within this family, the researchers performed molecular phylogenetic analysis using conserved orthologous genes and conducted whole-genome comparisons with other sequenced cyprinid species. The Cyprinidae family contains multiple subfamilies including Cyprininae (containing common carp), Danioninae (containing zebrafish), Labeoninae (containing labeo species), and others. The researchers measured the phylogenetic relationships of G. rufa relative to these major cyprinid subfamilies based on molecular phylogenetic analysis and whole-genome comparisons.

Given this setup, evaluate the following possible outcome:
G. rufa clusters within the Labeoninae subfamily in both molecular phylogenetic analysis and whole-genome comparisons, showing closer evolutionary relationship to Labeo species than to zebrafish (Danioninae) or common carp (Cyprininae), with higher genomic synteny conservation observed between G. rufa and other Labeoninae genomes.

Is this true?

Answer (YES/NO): NO